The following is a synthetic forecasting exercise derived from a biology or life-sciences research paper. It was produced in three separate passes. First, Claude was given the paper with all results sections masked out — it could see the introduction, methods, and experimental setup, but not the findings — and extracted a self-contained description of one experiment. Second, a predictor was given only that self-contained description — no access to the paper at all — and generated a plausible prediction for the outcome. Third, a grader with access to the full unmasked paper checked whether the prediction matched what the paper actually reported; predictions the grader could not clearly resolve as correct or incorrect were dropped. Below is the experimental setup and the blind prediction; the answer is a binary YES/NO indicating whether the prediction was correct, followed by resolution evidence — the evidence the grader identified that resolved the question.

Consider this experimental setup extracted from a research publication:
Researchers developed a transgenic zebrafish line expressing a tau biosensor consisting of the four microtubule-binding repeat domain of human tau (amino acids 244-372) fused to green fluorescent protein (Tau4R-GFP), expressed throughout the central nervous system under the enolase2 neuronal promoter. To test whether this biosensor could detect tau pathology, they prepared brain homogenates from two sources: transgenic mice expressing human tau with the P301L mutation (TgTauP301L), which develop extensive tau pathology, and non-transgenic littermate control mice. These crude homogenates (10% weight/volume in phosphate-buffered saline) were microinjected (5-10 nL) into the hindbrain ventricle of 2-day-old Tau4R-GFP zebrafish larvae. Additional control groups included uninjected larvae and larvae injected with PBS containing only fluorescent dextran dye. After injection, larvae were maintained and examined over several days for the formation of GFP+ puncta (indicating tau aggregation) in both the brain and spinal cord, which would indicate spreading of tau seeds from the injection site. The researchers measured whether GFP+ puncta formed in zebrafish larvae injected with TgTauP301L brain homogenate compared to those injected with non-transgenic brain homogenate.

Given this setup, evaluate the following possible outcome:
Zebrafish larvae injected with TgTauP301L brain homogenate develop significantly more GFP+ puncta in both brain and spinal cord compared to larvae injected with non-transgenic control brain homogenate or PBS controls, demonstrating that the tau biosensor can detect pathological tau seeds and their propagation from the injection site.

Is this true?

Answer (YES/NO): YES